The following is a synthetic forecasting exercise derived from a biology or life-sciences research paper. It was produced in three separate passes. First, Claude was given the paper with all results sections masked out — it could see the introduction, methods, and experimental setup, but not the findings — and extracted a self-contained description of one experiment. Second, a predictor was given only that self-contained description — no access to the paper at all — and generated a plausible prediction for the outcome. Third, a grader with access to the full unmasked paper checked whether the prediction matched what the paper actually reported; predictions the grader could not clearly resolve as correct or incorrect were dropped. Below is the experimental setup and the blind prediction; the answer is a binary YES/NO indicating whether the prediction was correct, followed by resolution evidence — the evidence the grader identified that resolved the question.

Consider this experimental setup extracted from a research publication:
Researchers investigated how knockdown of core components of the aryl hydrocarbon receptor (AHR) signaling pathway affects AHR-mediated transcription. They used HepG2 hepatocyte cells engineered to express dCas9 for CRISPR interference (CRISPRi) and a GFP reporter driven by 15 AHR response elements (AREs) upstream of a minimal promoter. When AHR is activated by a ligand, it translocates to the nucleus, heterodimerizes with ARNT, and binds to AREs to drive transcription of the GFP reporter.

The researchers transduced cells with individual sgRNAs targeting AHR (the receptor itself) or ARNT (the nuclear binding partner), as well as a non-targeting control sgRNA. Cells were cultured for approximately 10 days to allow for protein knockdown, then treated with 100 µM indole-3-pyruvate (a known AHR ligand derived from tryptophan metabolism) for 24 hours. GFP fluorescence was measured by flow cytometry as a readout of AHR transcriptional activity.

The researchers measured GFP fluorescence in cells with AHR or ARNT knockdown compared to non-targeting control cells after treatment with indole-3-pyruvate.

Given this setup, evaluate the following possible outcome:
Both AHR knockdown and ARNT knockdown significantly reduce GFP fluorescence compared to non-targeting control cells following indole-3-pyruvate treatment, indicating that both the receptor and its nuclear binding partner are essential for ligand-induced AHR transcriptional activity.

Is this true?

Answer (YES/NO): YES